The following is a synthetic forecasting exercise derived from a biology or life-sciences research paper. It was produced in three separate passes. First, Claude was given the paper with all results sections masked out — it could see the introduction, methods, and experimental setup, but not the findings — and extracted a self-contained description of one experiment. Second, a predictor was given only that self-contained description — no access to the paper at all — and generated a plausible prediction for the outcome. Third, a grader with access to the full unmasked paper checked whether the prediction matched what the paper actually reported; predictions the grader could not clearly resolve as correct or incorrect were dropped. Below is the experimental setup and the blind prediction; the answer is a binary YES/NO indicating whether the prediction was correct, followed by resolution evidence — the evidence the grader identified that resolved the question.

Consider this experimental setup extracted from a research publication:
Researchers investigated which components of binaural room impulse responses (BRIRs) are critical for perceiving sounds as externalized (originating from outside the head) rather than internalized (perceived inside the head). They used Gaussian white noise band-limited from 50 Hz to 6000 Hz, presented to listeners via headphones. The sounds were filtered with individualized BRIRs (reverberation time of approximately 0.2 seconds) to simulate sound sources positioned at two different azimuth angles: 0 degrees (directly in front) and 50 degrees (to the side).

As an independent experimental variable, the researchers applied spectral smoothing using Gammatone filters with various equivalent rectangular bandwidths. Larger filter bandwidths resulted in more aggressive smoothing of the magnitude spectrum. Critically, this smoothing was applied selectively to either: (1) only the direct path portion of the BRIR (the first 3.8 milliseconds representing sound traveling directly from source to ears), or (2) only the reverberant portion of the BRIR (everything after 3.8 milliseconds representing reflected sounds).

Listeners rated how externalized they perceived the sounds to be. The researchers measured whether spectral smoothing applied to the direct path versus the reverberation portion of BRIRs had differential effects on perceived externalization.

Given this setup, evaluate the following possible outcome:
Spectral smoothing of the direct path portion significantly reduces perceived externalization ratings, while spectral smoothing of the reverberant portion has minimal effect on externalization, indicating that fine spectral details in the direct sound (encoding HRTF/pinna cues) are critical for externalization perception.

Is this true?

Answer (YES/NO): YES